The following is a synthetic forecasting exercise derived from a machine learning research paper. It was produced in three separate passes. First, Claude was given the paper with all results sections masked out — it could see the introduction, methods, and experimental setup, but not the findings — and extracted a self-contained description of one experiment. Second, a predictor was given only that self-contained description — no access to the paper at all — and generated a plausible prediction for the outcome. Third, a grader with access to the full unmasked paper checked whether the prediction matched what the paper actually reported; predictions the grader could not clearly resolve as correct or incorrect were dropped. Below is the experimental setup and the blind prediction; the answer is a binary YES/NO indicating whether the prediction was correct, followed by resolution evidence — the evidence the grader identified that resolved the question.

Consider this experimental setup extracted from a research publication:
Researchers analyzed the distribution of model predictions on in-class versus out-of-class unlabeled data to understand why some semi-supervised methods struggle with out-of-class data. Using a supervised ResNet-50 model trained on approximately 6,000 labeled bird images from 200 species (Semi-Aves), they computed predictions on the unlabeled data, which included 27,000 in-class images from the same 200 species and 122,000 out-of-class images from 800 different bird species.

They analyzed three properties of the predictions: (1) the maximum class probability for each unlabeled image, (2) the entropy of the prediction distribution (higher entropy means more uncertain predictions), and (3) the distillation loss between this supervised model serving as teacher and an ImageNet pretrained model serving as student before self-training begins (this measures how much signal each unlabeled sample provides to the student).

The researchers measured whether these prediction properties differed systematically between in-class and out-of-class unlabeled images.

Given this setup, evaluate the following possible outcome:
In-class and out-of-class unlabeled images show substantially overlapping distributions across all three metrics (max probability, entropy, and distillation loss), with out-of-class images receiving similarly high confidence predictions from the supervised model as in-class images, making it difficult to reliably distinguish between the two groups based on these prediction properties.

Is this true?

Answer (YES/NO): NO